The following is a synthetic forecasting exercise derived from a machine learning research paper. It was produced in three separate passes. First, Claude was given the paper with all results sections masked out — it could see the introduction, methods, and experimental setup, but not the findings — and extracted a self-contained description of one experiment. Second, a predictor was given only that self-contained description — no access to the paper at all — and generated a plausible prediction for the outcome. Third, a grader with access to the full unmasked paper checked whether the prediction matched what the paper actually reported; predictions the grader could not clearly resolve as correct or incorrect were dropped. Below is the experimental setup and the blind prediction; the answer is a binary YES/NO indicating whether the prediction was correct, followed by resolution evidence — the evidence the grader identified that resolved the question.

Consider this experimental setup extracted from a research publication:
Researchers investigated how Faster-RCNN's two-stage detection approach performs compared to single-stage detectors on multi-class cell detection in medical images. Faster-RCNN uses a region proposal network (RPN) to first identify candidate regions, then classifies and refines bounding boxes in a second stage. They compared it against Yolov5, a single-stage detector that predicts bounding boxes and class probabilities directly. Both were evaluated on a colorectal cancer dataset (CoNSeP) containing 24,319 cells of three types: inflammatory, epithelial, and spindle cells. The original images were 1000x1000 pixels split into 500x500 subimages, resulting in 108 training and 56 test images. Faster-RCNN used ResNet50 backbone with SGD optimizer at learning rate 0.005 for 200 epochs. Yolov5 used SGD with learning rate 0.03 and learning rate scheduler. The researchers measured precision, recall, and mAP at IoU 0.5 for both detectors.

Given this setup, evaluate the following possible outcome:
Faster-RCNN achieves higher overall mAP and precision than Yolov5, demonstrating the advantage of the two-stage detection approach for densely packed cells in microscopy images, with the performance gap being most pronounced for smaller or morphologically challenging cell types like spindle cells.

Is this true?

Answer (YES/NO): NO